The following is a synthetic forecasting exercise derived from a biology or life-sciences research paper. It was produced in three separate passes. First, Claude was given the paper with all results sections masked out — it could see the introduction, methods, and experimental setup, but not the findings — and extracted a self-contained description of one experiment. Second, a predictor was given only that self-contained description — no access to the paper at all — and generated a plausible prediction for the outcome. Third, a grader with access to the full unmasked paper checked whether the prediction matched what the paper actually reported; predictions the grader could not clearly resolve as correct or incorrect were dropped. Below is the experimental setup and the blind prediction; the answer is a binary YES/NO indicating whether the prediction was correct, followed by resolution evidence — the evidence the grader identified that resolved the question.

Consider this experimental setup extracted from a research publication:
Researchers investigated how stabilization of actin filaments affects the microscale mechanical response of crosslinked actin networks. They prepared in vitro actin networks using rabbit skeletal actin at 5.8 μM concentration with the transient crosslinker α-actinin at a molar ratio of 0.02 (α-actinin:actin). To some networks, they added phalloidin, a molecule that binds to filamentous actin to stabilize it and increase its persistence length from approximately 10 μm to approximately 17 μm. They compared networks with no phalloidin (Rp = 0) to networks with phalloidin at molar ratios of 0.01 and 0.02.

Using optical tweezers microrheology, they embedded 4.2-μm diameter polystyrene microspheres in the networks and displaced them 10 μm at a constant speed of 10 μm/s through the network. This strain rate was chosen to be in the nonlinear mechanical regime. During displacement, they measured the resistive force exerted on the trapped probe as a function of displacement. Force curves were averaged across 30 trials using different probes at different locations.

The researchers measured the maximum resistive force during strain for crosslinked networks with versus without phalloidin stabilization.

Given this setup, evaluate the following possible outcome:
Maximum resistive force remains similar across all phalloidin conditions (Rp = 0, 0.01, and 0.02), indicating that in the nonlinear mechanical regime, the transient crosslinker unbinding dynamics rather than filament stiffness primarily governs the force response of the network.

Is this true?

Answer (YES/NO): NO